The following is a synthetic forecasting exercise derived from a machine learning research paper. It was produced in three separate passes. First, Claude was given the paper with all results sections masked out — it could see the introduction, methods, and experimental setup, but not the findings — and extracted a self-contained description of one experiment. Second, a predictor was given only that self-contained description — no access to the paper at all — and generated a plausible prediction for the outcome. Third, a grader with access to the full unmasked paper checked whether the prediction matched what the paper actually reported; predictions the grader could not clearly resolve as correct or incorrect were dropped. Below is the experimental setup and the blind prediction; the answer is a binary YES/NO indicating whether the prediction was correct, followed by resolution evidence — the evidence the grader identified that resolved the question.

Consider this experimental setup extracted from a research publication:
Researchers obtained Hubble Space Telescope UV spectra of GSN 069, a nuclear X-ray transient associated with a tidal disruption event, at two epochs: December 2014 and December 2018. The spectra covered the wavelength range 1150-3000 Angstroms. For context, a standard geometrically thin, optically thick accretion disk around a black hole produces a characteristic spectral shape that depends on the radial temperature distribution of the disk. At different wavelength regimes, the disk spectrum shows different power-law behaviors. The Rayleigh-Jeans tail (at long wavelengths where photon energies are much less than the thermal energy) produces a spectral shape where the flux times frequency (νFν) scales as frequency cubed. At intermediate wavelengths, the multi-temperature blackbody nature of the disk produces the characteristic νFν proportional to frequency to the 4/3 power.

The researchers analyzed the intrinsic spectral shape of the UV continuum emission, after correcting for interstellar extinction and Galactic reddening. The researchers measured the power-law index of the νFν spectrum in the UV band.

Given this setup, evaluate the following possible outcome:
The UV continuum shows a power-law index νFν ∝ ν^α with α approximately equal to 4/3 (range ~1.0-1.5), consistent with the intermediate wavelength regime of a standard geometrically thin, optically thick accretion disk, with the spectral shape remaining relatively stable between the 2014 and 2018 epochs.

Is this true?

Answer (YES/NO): YES